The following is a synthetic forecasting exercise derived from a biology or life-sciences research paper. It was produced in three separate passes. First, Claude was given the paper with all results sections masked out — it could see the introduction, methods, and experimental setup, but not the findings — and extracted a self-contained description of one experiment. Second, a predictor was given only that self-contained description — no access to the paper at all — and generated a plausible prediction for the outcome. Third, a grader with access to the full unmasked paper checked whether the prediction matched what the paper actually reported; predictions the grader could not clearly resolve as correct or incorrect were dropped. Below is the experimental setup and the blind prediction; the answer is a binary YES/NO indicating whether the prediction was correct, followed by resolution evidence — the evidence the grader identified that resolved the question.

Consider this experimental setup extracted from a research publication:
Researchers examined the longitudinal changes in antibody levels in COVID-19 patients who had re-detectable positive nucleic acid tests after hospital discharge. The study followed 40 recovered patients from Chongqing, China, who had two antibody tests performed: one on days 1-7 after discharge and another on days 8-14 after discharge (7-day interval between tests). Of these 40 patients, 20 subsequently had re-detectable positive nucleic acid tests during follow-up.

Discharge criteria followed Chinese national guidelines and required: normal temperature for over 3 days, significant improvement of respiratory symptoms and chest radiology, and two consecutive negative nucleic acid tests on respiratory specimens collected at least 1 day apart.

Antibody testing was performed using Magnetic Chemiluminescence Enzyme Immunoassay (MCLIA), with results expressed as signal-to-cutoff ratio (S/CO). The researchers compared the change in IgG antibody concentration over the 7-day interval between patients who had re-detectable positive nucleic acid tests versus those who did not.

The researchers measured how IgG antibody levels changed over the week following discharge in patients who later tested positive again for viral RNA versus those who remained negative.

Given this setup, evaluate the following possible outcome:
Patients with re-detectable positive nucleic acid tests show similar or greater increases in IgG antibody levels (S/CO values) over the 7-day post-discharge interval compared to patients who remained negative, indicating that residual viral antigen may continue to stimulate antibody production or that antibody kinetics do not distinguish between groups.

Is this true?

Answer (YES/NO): NO